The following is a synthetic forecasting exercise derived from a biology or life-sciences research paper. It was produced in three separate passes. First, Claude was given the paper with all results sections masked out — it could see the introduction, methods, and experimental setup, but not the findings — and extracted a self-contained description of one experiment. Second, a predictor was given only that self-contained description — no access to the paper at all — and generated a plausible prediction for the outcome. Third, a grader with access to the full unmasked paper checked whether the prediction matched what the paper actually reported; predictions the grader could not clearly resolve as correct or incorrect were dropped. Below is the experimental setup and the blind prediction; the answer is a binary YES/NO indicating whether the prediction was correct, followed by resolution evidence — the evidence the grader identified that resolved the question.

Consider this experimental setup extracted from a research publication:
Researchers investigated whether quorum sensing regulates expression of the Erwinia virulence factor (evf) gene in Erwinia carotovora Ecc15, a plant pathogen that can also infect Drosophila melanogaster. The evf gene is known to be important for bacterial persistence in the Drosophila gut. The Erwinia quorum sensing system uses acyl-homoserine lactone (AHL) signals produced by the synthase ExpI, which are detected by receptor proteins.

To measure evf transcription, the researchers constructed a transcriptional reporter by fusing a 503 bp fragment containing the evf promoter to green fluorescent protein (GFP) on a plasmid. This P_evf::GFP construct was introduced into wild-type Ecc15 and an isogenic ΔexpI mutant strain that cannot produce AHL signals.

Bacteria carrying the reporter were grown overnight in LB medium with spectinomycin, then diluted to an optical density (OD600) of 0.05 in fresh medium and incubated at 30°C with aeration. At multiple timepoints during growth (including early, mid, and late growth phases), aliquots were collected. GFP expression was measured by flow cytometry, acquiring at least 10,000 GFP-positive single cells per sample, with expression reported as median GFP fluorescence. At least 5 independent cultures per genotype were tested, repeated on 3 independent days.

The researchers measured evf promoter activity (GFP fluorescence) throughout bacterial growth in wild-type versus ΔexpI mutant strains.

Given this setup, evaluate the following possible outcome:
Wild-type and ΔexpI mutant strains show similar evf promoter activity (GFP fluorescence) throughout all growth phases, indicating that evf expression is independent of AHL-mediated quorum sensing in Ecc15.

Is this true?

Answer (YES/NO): NO